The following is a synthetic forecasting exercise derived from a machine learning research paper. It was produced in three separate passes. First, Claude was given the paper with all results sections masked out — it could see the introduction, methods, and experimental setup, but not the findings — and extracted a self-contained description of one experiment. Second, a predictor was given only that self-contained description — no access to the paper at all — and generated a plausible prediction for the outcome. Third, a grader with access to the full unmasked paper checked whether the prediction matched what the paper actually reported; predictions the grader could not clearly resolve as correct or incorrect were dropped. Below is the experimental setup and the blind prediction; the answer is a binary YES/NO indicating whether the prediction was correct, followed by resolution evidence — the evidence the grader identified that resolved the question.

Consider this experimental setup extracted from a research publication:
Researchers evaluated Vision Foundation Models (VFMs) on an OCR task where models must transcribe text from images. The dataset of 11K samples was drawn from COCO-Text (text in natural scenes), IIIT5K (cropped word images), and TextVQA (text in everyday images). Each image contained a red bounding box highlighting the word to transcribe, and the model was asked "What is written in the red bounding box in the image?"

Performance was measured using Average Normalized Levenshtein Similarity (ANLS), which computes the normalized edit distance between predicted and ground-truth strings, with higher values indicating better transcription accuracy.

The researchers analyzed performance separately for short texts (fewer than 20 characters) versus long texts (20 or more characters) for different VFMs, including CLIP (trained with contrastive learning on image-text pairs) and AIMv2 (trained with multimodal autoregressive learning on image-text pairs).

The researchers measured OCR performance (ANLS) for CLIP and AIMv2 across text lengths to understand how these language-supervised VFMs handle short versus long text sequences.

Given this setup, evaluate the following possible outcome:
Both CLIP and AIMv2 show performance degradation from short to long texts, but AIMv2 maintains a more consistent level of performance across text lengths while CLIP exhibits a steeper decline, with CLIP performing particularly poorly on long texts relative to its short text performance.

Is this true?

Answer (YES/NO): NO